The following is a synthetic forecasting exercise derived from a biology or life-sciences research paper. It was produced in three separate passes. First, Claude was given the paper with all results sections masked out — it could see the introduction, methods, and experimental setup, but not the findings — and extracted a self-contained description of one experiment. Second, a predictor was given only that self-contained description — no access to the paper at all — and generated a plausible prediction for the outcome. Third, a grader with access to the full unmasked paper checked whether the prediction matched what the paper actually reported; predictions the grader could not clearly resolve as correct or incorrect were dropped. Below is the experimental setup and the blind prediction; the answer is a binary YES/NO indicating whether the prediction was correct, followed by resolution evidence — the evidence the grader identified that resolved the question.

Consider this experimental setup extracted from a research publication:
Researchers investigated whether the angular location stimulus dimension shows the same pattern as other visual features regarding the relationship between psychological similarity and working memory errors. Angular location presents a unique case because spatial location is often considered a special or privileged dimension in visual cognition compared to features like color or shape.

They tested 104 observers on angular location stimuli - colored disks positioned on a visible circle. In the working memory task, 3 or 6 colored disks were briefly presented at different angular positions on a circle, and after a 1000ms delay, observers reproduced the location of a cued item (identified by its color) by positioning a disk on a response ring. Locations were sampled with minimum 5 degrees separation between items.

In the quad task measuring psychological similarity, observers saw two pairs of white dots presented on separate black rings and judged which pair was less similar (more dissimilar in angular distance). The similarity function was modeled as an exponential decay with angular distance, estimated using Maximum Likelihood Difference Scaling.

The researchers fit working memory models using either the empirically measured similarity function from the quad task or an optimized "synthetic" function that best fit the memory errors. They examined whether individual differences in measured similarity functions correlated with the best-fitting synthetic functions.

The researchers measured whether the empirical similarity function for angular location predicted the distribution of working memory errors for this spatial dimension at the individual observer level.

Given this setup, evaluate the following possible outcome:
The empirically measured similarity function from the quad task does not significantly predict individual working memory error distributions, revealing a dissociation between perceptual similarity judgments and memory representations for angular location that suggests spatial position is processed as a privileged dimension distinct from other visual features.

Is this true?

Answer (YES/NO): NO